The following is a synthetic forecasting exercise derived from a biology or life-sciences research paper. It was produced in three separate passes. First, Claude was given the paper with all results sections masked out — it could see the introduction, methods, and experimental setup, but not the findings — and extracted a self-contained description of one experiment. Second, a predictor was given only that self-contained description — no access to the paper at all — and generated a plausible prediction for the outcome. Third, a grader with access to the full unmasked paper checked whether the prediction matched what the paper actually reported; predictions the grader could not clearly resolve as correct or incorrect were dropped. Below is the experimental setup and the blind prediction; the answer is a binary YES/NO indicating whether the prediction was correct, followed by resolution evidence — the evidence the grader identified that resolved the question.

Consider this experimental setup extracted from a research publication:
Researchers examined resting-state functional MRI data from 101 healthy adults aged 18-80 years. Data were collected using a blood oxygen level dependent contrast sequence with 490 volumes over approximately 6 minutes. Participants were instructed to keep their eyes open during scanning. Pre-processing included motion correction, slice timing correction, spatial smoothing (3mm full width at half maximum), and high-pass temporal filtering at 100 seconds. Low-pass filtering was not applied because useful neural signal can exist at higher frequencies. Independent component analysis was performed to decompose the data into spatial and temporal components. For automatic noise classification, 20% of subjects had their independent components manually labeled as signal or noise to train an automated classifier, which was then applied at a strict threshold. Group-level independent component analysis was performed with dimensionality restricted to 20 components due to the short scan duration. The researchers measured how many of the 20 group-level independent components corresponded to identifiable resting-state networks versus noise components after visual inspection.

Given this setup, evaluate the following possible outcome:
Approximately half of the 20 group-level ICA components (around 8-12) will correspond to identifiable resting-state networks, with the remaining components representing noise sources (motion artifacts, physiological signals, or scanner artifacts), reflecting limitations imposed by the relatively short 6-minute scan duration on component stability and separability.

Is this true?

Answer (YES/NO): YES